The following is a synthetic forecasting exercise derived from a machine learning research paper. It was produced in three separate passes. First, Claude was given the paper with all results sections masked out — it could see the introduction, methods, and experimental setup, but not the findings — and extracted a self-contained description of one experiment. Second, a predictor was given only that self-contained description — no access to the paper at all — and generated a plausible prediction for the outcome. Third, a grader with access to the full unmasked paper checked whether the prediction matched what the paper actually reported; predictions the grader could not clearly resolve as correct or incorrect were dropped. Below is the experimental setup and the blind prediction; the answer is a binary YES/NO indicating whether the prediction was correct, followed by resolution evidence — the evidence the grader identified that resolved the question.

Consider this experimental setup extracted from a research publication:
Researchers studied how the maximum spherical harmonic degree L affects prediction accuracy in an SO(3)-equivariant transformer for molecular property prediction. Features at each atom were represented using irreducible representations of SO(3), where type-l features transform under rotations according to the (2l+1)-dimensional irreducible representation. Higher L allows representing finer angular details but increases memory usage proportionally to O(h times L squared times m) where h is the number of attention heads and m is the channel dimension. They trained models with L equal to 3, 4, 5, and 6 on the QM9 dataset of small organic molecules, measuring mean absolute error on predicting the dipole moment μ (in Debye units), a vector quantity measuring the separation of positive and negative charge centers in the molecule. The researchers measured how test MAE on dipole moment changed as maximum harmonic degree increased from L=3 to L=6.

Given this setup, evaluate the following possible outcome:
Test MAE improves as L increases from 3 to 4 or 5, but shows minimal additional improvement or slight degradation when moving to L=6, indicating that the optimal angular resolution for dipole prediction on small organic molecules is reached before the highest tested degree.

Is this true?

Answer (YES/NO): NO